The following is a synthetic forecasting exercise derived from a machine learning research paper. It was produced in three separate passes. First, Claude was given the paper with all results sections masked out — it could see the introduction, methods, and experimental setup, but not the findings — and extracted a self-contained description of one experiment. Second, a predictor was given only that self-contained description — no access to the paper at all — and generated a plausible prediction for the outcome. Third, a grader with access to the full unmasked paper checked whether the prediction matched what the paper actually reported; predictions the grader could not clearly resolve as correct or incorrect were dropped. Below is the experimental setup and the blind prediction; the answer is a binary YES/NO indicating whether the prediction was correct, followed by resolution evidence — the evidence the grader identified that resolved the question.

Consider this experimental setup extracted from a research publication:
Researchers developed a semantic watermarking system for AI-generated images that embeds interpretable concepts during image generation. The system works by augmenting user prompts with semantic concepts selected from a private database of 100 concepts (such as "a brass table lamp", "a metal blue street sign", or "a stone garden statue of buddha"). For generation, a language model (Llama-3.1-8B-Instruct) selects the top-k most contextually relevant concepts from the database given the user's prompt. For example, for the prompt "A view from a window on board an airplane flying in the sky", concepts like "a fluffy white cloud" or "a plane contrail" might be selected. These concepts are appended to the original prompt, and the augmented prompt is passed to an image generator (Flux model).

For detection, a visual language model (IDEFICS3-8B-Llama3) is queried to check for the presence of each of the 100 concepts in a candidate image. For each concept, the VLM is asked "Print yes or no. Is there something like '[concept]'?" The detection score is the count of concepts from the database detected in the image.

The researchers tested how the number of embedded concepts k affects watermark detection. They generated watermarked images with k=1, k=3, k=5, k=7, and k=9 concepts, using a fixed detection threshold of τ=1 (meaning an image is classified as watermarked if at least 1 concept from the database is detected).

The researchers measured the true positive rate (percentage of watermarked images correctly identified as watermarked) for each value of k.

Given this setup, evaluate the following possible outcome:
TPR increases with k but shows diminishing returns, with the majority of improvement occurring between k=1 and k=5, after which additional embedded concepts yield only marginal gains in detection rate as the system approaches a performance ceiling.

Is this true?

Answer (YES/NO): YES